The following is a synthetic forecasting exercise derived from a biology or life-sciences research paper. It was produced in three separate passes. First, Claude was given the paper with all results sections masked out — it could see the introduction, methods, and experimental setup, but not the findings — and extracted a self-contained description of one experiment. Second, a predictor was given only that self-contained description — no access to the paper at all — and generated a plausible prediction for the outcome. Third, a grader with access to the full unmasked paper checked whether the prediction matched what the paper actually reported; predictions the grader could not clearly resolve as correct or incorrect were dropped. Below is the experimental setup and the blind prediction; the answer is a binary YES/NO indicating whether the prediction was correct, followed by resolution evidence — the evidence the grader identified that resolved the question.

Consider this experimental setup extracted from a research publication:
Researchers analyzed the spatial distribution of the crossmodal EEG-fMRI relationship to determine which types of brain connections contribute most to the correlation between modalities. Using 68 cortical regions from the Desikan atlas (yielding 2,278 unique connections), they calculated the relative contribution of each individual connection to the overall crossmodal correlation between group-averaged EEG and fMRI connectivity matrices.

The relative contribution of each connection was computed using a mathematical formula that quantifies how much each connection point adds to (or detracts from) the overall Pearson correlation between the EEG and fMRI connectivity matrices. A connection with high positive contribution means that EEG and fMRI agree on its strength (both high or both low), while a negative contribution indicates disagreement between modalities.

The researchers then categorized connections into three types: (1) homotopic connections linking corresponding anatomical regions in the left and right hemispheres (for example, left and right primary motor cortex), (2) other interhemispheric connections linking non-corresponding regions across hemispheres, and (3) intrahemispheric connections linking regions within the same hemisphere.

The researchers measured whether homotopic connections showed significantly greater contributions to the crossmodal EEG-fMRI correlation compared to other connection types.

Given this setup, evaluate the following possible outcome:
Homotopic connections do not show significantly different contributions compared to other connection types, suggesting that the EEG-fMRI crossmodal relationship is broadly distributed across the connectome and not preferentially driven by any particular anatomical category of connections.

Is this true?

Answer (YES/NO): NO